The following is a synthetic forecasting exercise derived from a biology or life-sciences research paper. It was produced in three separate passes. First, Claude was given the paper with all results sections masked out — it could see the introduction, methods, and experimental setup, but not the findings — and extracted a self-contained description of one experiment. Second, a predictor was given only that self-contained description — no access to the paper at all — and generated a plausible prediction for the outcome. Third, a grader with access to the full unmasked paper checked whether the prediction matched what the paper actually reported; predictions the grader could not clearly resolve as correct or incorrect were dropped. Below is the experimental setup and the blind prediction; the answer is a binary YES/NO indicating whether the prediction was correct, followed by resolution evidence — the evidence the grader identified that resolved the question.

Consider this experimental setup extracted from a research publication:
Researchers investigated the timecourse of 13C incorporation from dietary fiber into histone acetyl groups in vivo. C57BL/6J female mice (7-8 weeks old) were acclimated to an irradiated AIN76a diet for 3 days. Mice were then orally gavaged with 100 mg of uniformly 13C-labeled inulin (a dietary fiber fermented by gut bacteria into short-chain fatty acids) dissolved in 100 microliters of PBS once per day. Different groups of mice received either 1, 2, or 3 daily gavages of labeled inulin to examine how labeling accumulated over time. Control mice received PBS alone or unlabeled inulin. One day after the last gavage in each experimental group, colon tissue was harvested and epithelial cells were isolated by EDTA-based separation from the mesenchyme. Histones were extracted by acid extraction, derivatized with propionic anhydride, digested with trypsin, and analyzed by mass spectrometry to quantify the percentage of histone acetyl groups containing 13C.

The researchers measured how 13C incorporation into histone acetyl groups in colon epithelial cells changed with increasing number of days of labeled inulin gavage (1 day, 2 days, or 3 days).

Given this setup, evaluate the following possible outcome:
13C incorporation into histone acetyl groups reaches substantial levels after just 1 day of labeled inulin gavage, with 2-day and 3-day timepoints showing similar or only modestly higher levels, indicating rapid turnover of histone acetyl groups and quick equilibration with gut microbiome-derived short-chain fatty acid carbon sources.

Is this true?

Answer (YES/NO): NO